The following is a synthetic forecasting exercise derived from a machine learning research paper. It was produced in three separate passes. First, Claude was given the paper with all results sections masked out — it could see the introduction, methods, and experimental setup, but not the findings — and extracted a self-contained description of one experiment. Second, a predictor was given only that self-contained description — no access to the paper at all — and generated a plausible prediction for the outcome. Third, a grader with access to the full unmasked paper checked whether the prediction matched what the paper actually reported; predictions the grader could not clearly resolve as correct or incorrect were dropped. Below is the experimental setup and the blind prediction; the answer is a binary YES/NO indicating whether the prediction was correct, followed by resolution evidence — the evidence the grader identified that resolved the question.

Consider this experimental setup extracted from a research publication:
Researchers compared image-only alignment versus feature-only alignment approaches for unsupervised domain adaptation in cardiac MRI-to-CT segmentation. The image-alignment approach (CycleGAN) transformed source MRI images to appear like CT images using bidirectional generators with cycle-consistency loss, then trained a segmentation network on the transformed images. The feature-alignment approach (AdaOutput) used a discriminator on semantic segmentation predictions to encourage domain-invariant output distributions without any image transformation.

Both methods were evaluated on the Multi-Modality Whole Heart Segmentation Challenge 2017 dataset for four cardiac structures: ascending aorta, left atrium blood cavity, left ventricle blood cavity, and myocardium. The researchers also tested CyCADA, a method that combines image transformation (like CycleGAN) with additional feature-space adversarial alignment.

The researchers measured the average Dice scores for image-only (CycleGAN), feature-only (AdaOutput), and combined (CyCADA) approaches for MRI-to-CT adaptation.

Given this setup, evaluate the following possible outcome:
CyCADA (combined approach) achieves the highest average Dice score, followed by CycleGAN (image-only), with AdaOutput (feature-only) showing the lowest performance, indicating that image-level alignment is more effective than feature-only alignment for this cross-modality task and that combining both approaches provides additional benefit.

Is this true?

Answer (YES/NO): NO